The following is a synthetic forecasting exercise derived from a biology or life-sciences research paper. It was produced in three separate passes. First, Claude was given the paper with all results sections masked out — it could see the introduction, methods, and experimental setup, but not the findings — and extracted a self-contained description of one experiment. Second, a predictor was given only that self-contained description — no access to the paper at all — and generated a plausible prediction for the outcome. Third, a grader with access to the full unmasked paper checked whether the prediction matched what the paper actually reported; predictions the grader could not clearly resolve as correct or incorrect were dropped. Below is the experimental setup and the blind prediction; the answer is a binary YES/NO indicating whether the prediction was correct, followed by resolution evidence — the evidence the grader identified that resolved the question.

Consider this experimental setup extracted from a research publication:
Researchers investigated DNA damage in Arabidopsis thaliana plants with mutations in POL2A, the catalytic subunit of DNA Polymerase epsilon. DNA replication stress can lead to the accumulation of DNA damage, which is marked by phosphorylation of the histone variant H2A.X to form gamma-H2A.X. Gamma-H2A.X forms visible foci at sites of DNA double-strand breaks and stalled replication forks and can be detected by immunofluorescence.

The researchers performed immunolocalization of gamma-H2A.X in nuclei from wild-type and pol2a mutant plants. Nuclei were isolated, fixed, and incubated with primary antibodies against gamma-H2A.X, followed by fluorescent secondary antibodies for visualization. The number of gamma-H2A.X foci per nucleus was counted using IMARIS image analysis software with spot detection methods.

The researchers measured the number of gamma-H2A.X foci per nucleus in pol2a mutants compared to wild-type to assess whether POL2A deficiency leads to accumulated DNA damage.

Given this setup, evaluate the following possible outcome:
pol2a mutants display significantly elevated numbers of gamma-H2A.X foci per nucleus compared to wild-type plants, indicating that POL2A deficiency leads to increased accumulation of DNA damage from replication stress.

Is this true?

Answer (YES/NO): NO